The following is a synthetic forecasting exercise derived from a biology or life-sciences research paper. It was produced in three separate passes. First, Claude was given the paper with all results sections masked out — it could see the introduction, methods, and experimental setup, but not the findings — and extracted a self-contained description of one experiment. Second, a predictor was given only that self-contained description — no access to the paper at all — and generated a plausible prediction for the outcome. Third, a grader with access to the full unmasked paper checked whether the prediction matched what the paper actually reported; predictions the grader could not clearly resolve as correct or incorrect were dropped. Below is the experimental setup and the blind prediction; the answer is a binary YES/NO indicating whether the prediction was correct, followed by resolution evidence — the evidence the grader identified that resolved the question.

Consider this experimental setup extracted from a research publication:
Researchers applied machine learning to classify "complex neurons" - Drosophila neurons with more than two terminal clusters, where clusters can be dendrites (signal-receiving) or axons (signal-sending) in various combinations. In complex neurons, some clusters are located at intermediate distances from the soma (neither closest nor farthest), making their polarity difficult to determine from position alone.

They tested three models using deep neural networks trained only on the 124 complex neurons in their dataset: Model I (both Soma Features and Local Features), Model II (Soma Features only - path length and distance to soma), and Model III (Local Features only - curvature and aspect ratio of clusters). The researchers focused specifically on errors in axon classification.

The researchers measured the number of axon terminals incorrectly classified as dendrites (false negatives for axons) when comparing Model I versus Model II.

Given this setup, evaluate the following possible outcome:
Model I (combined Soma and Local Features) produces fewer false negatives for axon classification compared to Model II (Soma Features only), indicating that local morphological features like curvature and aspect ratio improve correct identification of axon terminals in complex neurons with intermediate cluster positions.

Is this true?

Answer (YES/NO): YES